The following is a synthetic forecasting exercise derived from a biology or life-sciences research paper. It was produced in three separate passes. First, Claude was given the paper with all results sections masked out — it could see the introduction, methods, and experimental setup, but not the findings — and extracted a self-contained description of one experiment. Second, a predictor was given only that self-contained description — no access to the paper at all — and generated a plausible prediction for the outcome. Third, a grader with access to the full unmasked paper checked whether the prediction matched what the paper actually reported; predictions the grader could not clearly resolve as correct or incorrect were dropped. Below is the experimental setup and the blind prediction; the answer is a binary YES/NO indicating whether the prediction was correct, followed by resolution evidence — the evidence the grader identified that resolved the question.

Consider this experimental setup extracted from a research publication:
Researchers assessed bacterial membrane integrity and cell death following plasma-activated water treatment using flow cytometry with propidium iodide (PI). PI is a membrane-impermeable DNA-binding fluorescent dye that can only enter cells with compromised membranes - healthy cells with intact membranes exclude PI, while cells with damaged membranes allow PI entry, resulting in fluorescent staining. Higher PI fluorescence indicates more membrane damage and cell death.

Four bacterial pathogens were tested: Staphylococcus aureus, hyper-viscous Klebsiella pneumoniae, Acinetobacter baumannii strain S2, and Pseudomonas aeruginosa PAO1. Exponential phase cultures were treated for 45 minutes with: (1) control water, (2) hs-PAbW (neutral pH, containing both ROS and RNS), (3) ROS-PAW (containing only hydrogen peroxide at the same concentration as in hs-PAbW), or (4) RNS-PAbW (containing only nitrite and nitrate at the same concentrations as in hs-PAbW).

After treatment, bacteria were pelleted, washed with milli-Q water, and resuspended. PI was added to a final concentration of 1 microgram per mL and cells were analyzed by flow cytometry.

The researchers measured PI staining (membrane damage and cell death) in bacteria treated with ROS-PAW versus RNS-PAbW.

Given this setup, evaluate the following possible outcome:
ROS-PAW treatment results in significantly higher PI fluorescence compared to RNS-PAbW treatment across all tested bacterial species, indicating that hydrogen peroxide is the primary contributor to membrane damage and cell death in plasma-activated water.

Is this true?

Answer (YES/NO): NO